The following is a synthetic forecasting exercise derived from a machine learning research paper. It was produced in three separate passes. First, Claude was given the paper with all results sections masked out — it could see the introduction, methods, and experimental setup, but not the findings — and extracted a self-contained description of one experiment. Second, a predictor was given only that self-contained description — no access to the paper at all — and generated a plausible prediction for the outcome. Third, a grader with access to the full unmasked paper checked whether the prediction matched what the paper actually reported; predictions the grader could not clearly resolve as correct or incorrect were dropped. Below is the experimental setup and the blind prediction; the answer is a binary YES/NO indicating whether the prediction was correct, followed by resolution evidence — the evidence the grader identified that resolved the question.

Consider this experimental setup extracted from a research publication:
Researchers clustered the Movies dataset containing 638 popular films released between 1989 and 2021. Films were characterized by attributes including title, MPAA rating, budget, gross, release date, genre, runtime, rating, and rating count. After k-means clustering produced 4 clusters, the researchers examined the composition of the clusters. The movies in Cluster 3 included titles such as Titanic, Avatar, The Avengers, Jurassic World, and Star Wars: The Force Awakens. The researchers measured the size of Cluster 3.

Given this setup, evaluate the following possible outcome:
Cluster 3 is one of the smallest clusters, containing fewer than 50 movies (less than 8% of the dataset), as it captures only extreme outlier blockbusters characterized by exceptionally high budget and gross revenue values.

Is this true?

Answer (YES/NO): YES